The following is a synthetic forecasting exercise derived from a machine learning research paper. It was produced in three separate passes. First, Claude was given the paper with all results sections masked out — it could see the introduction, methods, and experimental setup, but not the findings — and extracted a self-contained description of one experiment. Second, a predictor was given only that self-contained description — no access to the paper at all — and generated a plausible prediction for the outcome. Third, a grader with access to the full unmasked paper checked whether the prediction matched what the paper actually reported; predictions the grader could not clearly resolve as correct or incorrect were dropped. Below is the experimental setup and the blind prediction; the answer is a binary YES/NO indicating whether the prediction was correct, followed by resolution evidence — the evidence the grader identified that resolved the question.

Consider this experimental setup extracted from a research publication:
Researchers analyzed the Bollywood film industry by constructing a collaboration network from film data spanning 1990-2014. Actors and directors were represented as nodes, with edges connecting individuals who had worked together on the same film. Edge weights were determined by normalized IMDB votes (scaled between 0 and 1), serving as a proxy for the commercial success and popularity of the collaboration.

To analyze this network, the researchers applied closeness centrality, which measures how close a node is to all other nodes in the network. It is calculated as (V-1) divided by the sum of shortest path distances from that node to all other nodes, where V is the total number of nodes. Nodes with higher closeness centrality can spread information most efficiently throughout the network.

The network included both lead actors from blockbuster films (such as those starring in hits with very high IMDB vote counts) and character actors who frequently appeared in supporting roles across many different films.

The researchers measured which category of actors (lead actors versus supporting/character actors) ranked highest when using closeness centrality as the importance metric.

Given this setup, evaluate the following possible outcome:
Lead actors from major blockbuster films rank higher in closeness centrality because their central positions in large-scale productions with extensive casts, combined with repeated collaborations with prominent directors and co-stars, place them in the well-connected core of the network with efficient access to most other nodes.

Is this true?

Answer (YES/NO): NO